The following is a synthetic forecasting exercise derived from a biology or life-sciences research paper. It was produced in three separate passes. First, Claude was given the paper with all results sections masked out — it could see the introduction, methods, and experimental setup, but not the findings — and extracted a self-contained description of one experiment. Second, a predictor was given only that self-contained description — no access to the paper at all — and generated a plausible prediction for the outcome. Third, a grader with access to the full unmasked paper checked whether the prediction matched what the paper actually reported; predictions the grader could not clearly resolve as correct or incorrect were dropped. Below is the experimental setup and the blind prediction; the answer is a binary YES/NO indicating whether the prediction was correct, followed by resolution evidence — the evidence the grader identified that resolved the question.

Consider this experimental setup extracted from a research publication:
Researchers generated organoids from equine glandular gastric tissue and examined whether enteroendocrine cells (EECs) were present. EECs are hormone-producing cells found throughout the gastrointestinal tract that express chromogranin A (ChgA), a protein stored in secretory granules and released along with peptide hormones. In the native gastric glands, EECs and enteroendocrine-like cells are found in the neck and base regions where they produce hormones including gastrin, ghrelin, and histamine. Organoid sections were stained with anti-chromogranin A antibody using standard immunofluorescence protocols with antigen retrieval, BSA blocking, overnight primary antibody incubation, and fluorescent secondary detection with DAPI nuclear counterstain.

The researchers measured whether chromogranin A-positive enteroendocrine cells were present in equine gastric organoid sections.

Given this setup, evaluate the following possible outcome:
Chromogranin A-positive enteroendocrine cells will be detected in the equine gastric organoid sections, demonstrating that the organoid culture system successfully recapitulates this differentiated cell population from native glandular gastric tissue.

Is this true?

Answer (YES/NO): NO